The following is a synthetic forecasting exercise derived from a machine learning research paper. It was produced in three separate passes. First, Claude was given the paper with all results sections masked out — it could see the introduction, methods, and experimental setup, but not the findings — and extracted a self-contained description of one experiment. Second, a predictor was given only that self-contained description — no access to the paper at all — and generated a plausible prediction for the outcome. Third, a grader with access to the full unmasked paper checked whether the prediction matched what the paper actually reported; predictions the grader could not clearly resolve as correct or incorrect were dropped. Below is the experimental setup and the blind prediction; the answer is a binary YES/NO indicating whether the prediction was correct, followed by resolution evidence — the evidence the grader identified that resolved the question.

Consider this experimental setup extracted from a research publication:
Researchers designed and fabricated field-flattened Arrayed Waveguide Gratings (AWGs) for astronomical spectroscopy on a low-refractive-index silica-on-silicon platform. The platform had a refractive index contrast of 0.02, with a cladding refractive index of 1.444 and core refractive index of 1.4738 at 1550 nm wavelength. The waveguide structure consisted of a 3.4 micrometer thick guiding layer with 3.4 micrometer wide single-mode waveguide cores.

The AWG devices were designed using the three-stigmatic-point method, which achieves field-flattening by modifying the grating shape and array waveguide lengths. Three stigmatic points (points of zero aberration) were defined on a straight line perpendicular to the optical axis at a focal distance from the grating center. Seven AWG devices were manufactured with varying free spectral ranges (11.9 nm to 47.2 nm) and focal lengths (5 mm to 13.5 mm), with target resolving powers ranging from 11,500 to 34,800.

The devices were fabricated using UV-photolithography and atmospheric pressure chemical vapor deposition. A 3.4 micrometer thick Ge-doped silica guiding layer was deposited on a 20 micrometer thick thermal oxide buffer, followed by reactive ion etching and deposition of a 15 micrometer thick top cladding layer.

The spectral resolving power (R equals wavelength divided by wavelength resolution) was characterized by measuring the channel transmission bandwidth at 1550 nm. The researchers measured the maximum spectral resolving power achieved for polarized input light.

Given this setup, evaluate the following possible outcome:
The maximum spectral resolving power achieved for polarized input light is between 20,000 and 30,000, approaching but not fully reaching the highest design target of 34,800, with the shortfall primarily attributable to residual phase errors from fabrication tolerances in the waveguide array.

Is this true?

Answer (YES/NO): YES